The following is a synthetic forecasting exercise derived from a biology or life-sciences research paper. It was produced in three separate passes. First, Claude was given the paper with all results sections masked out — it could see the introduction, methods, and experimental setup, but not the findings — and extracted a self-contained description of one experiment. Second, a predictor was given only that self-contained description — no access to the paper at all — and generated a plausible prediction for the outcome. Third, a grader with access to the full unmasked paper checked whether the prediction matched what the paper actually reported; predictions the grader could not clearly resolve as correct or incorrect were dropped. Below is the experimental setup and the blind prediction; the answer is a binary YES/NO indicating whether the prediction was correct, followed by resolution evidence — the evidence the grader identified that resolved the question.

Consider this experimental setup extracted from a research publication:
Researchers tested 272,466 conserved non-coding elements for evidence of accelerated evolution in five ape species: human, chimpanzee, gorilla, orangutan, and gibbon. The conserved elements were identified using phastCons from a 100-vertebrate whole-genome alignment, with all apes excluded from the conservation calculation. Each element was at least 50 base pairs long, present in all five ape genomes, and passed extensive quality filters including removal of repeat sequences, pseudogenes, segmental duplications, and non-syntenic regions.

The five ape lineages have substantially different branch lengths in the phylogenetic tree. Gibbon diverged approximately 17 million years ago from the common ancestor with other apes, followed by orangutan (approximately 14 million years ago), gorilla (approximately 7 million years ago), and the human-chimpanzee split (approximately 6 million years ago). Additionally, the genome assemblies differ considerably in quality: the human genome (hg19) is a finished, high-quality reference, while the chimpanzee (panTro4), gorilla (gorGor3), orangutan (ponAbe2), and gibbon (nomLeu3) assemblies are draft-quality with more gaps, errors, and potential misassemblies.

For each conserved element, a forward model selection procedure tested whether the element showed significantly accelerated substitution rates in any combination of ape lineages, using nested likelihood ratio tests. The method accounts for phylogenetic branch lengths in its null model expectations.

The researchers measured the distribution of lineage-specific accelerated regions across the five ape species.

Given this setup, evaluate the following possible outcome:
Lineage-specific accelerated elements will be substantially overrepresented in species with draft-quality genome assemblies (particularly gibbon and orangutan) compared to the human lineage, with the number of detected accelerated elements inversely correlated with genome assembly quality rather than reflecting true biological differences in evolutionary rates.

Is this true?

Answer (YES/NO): NO